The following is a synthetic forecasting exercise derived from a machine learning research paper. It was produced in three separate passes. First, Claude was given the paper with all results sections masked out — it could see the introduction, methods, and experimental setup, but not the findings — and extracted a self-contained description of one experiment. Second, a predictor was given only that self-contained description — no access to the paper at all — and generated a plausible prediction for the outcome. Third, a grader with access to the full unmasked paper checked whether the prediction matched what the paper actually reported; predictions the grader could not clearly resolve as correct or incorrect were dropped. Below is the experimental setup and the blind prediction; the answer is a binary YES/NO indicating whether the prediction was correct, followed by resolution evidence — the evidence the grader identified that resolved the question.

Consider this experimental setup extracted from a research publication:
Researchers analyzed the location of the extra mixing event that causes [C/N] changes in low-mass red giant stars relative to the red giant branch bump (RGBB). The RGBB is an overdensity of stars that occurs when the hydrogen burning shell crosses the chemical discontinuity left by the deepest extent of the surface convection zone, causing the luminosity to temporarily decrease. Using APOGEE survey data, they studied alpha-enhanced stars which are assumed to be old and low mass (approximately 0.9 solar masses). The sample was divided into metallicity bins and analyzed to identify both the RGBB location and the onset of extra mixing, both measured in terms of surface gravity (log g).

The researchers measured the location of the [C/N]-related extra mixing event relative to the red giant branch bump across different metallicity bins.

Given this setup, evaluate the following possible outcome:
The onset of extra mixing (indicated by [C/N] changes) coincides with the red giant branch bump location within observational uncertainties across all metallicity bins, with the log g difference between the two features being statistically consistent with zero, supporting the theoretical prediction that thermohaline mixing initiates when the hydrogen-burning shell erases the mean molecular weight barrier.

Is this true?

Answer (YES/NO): NO